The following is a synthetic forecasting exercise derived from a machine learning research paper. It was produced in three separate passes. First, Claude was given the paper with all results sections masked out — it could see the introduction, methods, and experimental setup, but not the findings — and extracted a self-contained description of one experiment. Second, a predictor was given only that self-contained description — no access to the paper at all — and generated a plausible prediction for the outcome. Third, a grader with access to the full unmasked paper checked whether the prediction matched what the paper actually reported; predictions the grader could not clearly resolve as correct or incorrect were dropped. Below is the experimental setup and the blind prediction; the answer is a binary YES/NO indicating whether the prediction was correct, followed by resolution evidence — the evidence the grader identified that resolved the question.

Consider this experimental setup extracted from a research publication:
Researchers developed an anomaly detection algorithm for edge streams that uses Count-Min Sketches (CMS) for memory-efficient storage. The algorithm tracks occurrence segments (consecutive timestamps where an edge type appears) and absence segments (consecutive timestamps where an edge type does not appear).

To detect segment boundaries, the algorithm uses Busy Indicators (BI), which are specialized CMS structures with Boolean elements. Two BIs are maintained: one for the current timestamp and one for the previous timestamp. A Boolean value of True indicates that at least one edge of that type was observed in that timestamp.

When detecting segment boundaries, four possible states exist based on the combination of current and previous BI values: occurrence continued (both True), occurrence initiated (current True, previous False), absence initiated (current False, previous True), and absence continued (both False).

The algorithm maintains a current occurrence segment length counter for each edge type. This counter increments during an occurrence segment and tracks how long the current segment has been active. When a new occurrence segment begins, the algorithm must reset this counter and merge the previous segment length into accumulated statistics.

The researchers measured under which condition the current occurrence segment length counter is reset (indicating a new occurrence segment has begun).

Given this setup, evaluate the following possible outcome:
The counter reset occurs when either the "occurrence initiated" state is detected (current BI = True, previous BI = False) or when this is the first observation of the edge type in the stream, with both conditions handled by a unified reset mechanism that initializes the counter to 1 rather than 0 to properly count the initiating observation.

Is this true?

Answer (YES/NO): NO